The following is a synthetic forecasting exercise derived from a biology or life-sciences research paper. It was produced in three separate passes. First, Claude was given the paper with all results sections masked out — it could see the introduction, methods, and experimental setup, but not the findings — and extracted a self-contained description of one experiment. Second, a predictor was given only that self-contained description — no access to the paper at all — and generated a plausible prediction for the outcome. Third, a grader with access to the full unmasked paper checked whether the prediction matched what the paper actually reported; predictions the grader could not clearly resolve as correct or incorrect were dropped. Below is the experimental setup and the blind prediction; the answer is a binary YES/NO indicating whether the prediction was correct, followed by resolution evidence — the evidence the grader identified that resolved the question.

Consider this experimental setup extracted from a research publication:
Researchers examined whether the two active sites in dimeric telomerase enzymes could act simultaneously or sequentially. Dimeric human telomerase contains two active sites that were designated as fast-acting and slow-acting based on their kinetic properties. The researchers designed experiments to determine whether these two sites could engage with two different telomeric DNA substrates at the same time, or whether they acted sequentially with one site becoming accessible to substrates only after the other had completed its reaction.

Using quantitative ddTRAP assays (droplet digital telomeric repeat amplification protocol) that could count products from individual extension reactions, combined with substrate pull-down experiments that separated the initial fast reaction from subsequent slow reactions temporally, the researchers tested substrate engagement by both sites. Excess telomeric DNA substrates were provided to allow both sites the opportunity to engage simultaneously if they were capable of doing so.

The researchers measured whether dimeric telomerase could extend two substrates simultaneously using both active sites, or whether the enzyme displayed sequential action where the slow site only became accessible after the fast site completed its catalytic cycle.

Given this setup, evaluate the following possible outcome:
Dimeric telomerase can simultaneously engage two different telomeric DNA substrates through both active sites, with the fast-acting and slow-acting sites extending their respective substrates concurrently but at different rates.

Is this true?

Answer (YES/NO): NO